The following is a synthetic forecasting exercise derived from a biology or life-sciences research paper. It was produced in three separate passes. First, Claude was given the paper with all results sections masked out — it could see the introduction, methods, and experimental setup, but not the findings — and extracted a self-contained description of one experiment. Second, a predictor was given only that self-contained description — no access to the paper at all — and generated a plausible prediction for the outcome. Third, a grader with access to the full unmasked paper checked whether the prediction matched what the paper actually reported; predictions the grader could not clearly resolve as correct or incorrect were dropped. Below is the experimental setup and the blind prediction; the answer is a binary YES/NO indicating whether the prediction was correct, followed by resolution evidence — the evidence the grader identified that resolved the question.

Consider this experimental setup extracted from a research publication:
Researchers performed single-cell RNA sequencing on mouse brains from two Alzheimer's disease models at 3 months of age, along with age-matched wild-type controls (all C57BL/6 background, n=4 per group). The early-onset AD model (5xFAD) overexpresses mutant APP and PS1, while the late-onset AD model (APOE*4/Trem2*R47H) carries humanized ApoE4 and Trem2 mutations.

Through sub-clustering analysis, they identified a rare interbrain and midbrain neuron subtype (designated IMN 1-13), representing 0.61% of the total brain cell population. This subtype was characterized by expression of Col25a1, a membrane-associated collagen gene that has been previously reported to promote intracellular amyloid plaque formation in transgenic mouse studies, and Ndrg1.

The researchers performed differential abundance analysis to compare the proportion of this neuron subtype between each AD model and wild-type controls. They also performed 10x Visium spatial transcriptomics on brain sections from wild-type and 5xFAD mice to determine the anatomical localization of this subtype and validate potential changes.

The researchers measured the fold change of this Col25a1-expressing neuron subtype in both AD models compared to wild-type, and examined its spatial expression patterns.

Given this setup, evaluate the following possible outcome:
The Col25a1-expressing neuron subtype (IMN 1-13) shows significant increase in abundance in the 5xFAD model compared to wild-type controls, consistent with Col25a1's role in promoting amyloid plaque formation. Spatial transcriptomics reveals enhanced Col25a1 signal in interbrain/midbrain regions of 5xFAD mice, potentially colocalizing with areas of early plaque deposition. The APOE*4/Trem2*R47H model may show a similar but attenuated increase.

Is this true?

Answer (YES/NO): YES